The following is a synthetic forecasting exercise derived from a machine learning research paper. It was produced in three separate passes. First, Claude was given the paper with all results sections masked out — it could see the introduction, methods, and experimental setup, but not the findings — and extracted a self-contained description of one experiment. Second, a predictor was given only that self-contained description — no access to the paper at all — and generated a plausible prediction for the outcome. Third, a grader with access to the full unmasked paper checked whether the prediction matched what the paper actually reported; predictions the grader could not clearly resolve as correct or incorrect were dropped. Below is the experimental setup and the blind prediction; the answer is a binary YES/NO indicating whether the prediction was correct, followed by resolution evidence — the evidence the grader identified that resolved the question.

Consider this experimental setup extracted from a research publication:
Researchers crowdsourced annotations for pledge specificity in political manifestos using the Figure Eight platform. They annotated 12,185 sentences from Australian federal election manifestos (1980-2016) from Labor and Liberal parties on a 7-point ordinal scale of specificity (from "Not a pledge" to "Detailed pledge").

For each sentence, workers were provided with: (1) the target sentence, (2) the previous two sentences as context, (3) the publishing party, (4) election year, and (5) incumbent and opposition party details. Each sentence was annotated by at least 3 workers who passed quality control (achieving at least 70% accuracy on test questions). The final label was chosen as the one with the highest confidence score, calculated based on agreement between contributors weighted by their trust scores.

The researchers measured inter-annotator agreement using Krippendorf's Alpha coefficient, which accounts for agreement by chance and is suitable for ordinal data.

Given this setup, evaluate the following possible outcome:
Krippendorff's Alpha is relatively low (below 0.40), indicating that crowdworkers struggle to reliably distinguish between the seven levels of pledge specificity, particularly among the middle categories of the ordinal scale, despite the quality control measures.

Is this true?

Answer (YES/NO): NO